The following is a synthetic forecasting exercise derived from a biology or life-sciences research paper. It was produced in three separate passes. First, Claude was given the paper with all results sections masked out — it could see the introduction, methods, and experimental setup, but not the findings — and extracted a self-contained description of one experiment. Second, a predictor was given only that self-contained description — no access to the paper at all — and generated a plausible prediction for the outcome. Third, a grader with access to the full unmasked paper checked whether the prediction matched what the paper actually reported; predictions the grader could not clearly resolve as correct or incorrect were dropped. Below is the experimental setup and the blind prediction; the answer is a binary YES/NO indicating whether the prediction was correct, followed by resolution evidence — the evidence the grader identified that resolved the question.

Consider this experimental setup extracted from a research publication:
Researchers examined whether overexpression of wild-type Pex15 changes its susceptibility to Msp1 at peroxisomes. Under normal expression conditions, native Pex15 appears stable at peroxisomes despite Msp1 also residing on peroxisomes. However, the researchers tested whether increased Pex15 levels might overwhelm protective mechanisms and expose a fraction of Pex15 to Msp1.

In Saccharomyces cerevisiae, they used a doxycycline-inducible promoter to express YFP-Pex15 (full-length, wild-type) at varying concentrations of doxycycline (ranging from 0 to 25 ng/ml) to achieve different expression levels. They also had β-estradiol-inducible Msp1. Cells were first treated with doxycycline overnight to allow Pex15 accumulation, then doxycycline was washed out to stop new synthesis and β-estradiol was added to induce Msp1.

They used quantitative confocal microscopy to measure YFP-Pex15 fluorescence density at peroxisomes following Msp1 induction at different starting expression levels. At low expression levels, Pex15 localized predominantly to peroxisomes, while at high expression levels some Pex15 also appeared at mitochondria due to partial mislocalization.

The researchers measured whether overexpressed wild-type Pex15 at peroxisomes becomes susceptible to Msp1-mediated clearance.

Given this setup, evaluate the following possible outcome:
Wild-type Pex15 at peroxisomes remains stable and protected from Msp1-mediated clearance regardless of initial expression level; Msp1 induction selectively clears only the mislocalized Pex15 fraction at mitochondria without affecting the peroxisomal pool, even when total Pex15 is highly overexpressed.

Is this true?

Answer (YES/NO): NO